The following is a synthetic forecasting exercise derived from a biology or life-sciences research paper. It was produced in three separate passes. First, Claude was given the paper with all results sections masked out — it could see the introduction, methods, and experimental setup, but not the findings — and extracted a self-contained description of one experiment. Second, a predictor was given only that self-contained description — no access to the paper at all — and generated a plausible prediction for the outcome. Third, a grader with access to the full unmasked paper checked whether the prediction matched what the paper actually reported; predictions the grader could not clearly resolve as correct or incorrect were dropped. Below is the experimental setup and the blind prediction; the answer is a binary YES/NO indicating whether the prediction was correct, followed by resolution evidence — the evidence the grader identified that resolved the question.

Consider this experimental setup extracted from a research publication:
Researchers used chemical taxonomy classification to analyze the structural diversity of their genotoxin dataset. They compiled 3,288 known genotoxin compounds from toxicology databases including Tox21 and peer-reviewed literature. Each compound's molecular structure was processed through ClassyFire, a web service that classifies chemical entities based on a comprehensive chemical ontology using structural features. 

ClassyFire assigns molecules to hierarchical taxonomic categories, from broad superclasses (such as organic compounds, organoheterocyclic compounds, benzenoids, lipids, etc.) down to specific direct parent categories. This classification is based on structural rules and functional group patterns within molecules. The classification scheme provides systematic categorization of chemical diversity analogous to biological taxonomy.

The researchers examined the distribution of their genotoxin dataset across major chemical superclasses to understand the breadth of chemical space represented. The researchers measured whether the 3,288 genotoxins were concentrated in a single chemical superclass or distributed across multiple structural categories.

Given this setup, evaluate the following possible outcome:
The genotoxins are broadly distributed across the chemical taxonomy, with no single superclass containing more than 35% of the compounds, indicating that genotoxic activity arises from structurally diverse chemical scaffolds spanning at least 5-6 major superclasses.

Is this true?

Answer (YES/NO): NO